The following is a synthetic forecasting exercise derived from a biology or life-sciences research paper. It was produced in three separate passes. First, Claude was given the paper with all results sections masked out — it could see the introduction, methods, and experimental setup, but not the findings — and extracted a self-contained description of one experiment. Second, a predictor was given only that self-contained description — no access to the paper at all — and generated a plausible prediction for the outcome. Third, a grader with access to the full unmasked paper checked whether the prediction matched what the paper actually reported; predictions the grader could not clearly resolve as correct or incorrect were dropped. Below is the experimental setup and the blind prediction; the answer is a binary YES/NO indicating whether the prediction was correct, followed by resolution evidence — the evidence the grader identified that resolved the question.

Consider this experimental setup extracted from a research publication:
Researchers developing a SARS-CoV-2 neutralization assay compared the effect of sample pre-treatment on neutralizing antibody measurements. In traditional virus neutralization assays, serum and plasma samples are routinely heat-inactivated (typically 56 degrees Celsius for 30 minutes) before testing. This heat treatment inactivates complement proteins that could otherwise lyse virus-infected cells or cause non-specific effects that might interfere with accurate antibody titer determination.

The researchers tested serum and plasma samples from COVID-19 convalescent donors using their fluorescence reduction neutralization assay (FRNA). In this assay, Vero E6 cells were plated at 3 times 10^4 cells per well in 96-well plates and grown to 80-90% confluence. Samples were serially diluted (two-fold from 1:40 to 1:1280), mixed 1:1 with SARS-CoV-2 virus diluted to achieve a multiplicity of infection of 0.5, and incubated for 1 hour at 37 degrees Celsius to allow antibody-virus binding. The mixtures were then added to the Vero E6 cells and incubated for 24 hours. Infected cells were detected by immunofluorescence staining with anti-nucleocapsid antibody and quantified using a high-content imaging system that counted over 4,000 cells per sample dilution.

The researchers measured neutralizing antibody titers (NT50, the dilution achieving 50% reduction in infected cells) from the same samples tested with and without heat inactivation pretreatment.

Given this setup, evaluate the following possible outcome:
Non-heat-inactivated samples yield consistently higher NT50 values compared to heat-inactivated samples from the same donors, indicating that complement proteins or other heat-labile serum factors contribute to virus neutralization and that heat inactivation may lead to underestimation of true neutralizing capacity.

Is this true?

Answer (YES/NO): NO